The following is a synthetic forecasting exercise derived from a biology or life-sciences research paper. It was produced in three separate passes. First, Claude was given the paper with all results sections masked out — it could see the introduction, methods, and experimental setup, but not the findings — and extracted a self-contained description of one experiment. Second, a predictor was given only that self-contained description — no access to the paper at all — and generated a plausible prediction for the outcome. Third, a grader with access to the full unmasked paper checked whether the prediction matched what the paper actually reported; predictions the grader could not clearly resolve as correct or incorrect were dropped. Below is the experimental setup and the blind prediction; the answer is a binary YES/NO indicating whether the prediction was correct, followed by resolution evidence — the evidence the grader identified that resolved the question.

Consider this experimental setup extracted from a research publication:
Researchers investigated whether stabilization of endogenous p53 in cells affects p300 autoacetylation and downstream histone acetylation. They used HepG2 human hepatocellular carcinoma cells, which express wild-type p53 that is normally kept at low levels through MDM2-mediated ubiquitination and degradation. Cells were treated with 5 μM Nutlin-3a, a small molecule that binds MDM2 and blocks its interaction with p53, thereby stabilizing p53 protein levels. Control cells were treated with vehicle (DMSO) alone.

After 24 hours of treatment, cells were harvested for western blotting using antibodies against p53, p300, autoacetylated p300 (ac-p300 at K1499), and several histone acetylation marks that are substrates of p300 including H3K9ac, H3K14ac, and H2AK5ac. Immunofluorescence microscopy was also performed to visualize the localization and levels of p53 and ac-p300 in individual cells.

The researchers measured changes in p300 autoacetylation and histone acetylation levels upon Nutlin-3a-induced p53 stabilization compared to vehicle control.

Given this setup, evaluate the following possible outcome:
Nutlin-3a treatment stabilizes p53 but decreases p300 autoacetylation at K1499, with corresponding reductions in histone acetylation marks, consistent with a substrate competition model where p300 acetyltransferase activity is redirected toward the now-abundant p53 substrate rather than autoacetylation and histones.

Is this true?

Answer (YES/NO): NO